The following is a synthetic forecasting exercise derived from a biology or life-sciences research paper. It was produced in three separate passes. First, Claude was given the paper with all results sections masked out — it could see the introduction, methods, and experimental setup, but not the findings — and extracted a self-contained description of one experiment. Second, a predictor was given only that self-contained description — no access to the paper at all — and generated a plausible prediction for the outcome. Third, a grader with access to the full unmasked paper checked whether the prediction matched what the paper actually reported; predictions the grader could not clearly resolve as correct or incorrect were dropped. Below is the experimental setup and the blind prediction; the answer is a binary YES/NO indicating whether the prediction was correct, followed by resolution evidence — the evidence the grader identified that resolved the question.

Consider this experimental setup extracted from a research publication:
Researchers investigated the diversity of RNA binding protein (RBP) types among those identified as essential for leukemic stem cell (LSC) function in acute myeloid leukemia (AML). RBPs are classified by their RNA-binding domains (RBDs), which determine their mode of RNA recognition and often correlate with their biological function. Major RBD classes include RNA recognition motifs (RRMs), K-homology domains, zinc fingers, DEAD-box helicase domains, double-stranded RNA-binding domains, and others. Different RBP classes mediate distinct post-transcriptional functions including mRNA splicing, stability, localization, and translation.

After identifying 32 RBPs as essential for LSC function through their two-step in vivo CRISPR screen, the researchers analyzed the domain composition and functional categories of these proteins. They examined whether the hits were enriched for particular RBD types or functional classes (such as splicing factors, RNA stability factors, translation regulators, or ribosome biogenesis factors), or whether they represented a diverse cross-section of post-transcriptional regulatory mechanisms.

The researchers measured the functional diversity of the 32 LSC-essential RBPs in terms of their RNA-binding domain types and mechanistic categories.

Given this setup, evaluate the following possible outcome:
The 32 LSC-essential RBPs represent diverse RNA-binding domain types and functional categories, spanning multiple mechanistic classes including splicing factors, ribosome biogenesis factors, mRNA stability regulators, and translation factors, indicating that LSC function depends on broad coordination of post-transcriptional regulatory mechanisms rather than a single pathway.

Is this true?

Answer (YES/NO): YES